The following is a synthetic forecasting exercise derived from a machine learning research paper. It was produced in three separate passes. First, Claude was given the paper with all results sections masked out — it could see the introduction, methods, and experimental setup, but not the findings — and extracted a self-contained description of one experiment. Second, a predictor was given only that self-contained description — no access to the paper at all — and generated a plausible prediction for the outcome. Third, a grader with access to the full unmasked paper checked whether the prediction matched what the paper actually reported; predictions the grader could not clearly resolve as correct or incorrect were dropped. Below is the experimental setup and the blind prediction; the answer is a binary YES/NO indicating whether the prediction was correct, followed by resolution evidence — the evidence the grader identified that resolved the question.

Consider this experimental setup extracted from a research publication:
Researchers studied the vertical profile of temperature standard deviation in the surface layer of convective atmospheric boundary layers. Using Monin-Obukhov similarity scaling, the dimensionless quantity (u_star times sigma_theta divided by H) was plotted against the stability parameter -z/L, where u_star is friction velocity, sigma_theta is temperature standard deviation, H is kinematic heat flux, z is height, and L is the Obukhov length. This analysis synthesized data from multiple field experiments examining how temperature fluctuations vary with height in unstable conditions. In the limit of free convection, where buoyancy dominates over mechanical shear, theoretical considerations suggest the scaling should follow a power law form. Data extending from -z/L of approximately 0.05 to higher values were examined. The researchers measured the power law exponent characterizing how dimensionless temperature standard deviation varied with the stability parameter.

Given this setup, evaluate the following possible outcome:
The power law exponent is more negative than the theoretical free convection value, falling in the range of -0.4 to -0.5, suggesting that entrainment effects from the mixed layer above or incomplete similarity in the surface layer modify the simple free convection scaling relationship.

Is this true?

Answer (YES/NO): NO